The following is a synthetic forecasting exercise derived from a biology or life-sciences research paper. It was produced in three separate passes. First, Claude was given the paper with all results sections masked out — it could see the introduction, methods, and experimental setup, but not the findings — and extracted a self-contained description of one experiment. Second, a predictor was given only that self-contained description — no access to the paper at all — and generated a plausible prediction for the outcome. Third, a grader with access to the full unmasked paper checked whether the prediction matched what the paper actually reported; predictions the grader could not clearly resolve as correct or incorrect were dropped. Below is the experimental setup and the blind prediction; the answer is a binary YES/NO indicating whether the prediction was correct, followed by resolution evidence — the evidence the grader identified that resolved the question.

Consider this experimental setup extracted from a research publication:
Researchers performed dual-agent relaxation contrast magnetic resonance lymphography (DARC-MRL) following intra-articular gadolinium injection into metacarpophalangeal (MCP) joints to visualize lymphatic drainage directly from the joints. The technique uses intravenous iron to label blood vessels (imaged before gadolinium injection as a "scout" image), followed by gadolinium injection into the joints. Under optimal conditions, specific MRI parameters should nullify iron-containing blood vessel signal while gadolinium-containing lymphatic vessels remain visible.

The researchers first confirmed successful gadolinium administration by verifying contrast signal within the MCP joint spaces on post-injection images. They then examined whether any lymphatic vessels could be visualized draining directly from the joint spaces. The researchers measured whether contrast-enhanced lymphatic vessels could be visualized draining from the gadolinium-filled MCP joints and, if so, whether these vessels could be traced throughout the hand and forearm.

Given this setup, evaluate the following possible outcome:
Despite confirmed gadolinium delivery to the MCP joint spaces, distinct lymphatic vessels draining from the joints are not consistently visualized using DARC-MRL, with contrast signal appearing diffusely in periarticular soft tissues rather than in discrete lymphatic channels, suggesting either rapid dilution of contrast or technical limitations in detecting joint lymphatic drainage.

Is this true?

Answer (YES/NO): NO